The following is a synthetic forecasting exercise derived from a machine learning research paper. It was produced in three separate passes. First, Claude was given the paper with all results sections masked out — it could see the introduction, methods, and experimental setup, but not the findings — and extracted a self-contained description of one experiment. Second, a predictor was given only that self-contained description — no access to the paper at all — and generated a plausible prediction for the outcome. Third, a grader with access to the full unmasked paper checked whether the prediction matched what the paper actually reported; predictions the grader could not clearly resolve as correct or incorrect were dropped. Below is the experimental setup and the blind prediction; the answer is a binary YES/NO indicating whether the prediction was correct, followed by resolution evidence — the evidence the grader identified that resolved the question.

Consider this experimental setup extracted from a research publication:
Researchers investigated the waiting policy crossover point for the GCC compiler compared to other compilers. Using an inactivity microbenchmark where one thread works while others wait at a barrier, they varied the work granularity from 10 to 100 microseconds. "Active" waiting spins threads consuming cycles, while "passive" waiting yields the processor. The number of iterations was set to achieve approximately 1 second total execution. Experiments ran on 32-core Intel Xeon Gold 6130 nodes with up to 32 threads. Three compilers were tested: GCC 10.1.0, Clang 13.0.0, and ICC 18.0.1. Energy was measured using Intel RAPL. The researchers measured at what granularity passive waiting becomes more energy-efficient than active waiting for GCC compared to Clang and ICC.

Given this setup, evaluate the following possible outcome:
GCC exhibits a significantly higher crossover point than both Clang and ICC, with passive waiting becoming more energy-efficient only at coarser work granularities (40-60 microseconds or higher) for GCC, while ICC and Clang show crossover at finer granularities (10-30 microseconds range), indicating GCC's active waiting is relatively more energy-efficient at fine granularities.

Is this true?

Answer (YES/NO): NO